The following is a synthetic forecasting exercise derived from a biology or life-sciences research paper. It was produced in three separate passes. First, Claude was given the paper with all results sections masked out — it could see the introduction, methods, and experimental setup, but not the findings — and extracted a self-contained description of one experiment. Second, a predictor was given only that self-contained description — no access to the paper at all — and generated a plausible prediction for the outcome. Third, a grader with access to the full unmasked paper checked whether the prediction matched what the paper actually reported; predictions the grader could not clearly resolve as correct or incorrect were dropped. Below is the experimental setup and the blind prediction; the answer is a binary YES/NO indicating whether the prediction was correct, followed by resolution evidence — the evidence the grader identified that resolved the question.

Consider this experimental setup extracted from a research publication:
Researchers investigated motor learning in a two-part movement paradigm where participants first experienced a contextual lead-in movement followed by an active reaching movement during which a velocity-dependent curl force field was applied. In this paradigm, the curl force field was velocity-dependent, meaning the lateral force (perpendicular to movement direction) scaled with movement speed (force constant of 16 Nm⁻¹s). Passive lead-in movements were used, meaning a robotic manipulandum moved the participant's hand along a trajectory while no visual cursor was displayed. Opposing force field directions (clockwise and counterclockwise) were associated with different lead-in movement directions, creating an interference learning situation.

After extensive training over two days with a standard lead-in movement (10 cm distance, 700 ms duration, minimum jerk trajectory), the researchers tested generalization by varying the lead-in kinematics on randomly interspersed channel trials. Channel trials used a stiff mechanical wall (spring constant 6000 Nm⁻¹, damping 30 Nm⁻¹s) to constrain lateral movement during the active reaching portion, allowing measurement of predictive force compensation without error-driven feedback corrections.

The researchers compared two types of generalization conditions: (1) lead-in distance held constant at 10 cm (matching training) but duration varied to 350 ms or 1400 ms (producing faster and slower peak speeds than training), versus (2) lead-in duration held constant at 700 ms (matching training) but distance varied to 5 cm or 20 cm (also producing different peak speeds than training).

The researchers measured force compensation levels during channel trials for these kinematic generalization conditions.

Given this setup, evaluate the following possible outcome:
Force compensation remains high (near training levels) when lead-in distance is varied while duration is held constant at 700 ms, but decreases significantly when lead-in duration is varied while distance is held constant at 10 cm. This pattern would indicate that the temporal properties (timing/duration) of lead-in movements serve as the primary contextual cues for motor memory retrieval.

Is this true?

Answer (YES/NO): NO